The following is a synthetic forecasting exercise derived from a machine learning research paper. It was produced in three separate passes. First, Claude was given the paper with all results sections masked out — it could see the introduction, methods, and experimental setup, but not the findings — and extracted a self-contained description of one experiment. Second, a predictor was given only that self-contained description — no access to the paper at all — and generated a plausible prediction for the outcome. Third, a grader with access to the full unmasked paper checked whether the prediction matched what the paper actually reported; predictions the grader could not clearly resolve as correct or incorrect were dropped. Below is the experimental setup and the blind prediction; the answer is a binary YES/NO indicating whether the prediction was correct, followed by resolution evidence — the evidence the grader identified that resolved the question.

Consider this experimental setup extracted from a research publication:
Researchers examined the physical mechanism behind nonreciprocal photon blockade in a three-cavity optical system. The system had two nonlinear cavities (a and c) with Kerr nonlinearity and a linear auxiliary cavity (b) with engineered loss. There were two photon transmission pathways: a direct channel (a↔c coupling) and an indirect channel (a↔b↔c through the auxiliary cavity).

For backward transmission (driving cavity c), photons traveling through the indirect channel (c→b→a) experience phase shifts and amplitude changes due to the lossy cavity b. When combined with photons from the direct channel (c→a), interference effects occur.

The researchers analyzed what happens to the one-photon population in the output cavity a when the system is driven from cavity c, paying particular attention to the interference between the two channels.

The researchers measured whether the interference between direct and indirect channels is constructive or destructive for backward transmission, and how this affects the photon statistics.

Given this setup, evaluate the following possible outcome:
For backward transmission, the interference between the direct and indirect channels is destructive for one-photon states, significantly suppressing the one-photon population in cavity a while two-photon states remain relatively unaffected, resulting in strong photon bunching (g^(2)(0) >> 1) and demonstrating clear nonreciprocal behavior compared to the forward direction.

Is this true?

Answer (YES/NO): YES